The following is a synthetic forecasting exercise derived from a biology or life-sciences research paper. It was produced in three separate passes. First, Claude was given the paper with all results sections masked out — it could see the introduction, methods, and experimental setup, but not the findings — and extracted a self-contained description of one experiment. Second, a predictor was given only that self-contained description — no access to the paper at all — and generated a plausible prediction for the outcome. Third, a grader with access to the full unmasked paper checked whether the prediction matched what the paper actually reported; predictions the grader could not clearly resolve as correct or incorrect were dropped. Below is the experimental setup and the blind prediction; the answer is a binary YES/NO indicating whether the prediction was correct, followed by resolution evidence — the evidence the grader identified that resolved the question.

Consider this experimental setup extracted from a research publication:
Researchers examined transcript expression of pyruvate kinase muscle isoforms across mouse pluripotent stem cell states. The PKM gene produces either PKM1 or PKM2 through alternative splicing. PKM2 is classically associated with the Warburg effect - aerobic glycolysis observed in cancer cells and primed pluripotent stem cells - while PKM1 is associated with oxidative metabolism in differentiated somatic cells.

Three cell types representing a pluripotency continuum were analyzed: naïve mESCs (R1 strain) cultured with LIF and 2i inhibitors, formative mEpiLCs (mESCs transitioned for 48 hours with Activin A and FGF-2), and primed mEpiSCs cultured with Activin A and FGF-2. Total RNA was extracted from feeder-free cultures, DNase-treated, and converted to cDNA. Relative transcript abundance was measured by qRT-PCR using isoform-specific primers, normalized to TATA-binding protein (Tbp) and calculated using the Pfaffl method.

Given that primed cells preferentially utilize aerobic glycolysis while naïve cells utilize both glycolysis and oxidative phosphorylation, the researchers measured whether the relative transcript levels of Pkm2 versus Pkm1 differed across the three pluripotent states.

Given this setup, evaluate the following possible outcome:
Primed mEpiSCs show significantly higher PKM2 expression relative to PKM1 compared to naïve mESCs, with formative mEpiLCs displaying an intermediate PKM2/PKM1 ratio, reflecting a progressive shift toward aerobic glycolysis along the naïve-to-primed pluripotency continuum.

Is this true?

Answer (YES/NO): NO